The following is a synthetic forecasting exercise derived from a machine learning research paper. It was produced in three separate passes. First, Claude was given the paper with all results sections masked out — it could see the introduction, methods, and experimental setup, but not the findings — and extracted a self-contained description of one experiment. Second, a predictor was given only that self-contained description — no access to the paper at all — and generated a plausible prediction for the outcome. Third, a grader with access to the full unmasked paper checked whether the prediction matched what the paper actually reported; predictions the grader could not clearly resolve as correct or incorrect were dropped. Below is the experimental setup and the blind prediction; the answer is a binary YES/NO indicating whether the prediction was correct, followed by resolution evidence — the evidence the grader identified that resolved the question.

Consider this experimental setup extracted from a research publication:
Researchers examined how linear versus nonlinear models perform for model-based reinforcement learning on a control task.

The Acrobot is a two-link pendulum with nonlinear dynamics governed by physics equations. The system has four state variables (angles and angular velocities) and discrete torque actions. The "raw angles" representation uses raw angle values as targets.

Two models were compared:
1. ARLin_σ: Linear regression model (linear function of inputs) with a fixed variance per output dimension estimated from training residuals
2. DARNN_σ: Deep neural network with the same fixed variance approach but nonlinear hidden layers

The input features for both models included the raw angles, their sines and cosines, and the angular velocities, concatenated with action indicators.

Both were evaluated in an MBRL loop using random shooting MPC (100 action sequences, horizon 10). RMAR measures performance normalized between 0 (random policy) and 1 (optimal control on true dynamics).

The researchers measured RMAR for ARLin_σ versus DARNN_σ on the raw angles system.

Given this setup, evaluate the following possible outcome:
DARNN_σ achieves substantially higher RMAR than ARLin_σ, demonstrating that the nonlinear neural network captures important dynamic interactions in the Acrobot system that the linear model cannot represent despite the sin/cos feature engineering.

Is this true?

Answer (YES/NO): YES